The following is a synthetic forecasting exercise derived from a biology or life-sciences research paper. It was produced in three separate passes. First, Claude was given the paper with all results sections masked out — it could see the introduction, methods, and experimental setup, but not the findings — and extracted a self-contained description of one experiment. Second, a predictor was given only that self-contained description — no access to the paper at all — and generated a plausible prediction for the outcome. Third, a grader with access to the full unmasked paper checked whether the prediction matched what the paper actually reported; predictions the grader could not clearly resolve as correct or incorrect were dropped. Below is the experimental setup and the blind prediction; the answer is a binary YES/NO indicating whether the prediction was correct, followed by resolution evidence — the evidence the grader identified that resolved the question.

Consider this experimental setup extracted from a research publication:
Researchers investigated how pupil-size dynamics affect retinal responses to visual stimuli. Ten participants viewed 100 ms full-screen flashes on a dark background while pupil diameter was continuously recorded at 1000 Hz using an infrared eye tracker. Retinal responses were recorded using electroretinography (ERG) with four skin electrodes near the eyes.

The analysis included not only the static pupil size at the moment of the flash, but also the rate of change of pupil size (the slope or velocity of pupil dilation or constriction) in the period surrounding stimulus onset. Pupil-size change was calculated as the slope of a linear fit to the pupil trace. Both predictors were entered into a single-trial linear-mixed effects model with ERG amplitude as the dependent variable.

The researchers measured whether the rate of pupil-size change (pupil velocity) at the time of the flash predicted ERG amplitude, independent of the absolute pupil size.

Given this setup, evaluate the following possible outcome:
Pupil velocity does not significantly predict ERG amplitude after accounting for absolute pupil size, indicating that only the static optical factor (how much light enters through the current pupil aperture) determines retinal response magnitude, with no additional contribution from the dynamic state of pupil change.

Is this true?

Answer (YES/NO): NO